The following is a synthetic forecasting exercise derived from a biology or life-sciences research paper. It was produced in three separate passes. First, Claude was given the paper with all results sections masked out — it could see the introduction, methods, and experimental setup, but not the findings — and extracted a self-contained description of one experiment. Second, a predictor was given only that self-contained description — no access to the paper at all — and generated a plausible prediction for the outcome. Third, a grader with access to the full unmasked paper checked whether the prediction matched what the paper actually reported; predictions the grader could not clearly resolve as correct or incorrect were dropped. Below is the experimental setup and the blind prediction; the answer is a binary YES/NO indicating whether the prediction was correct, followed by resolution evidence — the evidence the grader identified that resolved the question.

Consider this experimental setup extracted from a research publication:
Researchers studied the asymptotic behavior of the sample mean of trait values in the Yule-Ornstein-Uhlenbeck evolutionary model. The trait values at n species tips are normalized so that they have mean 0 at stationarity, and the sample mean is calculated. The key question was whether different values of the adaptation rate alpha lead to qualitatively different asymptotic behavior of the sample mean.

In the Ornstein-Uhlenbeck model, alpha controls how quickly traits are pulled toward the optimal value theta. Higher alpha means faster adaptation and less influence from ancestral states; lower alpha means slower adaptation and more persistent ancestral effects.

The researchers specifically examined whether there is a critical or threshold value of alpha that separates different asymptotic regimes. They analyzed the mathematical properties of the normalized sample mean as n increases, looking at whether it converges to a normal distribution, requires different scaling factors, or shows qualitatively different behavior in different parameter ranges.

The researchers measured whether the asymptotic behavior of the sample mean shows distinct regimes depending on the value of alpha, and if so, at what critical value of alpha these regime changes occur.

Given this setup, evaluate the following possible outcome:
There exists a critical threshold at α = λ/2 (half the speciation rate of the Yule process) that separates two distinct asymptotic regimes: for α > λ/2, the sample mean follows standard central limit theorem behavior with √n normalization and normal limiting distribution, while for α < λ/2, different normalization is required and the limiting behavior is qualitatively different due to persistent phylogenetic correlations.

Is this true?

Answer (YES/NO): YES